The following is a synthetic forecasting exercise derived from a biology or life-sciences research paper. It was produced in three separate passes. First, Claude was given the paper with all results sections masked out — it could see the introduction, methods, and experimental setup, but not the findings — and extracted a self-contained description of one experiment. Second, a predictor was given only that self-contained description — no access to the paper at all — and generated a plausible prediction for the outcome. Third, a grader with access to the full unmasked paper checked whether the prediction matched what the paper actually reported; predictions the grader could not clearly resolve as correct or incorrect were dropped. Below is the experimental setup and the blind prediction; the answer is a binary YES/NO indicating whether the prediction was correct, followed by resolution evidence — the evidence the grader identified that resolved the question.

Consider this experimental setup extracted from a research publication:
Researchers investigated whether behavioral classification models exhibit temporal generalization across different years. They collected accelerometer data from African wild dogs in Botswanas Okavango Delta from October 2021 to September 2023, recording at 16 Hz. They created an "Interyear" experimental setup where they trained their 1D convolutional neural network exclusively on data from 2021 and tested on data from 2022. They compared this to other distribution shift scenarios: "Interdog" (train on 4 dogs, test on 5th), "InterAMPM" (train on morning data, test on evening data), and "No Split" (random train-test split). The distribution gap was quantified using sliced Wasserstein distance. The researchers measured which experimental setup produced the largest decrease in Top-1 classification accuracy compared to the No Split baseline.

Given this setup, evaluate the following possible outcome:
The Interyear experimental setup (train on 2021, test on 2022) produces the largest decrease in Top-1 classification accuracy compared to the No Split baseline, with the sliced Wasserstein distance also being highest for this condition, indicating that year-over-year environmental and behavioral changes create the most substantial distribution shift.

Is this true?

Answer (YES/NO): YES